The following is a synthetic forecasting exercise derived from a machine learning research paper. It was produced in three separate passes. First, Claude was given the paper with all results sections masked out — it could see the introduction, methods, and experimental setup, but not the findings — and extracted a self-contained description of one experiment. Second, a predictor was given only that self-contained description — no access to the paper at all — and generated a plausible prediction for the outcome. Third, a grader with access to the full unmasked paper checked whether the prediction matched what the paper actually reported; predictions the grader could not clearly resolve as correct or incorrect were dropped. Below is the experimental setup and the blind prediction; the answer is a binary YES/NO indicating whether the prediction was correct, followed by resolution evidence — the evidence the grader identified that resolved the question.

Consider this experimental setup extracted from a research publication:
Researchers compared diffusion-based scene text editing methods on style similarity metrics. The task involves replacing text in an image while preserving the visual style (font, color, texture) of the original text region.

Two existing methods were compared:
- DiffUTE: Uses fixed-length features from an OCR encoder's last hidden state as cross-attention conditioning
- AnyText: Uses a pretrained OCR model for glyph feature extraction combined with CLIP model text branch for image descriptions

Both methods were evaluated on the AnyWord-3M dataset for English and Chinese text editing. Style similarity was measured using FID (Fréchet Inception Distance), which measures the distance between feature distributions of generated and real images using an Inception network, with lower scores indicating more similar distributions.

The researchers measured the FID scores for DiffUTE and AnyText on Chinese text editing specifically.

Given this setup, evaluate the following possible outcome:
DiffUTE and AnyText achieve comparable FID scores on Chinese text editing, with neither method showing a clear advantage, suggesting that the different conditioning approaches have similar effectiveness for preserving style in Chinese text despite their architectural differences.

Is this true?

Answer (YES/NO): YES